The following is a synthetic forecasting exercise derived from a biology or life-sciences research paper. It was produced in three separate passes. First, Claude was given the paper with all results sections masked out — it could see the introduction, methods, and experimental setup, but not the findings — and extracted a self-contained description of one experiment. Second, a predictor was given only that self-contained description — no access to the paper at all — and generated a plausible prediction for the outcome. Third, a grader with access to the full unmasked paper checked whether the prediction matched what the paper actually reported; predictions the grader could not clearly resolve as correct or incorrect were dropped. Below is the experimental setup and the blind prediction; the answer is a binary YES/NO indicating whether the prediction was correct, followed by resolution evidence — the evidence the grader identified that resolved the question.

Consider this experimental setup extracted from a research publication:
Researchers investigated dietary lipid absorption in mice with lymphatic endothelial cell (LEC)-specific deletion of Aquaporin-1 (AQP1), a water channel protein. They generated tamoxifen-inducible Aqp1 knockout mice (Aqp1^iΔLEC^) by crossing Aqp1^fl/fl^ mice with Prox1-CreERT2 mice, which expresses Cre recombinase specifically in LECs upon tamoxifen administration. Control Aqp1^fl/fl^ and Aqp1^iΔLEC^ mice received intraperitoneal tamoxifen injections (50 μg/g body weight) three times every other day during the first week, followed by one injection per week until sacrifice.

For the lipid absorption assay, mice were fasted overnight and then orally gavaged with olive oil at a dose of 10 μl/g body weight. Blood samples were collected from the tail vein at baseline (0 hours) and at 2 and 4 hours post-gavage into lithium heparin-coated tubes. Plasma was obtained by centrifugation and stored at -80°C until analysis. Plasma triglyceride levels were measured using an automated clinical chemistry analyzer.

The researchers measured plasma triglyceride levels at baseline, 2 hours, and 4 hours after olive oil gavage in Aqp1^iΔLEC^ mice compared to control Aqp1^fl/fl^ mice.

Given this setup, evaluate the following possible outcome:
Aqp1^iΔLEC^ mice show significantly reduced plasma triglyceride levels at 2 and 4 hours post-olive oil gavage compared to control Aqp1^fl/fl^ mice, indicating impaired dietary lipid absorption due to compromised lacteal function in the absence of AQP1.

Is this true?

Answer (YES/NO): NO